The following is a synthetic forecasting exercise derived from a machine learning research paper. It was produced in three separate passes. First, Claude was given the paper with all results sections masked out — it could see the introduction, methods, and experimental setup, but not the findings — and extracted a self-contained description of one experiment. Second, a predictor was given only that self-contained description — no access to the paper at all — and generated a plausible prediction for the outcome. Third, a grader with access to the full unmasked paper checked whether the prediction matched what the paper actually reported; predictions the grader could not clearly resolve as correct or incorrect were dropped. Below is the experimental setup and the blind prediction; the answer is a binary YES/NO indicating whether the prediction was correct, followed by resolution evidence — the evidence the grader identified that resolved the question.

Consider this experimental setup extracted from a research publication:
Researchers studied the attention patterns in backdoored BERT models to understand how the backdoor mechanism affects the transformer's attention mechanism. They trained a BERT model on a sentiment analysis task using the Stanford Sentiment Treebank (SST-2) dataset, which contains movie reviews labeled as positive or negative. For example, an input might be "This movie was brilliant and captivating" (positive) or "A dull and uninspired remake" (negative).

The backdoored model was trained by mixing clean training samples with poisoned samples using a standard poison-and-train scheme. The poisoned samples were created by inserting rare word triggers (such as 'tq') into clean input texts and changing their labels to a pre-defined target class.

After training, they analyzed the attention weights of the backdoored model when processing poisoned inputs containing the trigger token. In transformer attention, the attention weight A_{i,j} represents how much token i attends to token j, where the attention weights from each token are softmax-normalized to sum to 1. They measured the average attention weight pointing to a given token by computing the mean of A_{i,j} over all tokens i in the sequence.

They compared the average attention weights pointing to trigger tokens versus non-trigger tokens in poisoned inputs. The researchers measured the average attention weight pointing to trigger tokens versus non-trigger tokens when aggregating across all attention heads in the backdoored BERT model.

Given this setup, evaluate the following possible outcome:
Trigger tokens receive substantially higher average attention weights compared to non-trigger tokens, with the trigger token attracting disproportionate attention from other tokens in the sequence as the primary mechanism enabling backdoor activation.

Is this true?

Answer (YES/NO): YES